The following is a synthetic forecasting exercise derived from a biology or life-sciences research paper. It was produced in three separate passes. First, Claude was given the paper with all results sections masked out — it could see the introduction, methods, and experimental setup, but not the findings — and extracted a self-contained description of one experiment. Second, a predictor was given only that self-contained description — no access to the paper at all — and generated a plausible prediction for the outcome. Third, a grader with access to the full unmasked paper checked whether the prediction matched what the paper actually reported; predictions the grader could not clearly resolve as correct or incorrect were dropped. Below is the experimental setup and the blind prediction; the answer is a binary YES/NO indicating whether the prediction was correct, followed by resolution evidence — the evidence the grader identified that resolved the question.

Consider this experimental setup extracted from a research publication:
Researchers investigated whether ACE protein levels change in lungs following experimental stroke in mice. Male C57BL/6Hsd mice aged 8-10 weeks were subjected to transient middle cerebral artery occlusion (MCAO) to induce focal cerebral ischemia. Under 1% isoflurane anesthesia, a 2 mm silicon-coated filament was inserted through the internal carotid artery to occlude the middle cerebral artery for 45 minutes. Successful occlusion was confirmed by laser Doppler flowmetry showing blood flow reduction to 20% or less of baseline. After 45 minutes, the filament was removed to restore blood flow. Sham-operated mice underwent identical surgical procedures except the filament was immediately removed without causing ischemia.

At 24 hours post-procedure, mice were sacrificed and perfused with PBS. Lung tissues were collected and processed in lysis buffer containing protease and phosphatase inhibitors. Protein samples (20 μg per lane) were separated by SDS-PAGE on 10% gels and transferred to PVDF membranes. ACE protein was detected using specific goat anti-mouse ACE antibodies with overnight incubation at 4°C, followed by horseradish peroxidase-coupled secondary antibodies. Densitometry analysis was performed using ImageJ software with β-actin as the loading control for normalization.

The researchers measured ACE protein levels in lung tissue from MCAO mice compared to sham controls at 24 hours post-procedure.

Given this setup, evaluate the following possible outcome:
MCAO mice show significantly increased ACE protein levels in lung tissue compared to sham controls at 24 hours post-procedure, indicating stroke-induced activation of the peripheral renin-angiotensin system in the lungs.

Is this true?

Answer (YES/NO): NO